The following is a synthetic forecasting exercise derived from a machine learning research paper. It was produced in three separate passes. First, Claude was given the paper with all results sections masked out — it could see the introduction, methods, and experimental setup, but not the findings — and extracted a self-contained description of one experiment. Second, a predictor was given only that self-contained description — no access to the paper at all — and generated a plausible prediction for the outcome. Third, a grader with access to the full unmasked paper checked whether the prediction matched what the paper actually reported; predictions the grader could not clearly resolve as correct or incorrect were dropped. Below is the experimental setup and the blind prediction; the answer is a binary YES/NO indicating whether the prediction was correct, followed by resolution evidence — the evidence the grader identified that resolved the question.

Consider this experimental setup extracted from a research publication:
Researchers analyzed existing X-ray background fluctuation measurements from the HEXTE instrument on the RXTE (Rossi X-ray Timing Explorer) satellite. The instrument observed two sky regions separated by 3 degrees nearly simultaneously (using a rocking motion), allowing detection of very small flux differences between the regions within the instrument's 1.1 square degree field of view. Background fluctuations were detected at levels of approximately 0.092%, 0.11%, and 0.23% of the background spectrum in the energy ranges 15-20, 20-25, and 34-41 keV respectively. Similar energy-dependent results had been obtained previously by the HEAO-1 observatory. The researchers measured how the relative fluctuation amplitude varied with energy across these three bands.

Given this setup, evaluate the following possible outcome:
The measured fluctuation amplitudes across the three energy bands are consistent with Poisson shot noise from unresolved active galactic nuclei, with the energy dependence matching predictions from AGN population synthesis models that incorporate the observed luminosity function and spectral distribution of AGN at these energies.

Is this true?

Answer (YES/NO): NO